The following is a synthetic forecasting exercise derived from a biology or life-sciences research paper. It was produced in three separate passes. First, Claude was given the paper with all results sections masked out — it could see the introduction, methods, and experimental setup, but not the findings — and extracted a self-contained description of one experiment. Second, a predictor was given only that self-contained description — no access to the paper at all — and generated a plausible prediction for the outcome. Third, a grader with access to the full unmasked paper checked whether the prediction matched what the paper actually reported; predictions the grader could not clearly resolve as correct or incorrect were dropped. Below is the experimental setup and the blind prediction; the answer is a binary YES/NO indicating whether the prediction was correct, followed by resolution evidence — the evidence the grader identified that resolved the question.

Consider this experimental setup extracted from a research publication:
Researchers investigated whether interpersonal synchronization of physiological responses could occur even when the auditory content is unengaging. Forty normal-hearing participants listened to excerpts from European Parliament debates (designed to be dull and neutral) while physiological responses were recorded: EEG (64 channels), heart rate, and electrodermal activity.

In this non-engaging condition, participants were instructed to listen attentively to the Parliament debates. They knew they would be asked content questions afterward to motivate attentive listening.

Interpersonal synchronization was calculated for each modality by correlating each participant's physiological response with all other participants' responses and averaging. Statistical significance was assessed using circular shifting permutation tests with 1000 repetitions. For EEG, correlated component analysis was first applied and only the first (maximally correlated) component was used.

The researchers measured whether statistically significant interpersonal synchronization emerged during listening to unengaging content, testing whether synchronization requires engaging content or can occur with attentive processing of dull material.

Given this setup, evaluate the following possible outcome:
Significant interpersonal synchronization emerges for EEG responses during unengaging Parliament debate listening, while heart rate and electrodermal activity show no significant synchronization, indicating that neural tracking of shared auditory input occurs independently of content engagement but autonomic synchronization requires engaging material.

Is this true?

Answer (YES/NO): NO